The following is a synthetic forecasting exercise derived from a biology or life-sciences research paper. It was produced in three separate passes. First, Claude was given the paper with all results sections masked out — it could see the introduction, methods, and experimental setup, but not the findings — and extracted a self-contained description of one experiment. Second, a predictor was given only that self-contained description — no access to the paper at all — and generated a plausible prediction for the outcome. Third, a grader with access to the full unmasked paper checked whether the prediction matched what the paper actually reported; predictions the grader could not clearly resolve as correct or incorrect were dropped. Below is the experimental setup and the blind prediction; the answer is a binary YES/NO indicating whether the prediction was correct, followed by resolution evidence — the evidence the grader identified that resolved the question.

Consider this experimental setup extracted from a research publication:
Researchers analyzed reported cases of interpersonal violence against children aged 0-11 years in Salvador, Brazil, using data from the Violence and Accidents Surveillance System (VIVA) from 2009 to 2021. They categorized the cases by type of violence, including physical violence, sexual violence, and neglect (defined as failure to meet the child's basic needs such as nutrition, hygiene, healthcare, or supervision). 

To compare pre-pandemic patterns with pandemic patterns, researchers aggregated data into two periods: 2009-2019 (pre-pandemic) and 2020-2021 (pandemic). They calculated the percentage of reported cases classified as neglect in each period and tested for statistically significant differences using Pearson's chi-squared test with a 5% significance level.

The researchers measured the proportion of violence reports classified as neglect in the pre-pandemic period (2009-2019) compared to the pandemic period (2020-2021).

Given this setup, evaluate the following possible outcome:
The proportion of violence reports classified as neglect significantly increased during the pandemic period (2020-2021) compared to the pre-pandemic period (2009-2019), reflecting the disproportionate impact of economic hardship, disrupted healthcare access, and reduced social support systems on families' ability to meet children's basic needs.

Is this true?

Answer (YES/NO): YES